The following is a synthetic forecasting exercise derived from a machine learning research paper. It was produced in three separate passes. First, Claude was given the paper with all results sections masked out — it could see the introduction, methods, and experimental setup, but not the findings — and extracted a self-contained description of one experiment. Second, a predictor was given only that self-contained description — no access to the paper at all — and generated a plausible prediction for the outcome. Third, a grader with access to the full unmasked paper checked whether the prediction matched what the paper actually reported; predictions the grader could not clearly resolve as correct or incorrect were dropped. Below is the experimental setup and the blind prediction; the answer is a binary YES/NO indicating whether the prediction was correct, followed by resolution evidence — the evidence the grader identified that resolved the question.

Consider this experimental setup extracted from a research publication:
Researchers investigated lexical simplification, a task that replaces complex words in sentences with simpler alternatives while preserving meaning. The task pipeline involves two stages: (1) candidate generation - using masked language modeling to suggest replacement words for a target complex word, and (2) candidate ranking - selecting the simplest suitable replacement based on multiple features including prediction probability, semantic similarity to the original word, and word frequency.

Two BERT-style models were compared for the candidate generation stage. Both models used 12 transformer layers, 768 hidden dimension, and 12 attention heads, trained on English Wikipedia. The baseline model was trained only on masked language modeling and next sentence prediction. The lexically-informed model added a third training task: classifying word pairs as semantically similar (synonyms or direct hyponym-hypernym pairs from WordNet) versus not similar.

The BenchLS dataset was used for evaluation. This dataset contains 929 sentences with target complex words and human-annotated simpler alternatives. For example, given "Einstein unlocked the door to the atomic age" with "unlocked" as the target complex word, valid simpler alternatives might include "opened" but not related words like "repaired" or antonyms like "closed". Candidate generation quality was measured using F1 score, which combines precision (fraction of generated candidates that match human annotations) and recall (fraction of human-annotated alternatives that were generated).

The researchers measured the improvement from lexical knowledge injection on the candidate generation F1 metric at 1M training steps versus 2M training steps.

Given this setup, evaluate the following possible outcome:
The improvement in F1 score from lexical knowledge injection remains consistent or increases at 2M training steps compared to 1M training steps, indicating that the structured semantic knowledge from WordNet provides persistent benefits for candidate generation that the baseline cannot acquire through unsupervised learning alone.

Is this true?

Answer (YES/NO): YES